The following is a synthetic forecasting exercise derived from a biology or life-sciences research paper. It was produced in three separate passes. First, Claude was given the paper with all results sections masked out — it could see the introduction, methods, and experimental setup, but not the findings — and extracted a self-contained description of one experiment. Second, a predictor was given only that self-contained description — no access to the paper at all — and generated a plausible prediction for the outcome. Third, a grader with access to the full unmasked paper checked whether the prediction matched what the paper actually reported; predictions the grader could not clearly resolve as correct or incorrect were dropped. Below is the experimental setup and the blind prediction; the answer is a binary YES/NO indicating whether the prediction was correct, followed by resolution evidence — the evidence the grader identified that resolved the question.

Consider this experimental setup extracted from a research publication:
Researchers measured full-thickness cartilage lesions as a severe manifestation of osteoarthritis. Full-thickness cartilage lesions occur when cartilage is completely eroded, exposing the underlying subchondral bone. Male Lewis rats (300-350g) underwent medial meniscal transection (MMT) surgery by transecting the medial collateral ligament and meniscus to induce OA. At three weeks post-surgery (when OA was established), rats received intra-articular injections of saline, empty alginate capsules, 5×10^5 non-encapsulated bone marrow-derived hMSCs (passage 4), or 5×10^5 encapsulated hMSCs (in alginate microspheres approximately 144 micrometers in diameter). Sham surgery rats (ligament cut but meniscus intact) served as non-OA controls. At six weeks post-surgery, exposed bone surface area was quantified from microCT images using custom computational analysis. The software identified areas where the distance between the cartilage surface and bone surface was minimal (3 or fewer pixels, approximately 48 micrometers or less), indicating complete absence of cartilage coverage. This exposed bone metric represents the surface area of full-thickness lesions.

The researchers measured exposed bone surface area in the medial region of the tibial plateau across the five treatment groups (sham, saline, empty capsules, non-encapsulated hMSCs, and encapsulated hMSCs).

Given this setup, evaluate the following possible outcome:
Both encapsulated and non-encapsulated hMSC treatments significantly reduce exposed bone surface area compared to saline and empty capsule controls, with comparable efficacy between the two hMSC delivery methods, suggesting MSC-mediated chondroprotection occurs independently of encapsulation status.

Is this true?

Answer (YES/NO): NO